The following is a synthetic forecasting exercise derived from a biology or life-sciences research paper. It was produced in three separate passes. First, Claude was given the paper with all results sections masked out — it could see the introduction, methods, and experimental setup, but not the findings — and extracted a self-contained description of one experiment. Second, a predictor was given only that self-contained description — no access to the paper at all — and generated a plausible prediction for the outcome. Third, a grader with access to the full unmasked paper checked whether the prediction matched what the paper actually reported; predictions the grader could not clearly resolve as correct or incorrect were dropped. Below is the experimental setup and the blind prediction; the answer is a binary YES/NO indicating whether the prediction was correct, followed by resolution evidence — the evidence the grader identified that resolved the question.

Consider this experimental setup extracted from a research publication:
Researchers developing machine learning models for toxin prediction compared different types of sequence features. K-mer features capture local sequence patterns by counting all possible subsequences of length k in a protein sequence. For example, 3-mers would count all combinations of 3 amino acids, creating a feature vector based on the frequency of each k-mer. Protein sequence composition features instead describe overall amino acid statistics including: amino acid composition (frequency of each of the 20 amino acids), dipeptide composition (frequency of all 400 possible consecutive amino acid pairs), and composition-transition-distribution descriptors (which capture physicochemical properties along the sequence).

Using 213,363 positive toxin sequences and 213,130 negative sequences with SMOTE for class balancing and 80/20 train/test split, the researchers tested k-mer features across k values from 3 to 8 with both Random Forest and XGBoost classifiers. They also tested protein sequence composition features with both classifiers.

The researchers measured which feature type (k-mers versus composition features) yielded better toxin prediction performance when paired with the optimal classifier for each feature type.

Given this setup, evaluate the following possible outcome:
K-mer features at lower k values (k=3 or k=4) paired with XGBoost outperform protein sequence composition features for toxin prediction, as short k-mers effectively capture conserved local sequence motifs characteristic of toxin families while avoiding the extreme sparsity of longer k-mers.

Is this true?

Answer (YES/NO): NO